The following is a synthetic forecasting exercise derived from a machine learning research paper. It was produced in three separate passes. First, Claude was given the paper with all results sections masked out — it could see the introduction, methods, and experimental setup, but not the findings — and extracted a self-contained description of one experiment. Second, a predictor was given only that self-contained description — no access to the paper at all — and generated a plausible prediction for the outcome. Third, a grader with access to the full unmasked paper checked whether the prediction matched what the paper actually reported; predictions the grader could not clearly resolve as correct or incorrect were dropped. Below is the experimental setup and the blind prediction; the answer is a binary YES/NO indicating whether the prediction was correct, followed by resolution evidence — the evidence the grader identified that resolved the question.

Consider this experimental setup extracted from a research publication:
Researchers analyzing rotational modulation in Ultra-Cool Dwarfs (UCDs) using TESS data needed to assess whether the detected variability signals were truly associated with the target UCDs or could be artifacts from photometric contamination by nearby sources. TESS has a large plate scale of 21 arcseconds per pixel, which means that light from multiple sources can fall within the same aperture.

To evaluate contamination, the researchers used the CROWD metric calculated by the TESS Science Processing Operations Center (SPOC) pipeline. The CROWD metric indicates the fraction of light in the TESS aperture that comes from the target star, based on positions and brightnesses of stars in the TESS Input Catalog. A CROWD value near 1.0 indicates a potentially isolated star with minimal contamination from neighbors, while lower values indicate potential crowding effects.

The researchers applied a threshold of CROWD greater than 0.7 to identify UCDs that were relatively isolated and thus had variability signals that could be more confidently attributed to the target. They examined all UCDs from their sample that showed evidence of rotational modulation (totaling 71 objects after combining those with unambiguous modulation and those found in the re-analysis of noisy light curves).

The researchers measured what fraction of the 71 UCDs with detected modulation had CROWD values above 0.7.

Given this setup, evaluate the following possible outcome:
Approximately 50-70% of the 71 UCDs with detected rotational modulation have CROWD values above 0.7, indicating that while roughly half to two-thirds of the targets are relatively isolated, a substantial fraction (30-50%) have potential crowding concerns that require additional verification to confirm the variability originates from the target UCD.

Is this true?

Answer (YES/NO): YES